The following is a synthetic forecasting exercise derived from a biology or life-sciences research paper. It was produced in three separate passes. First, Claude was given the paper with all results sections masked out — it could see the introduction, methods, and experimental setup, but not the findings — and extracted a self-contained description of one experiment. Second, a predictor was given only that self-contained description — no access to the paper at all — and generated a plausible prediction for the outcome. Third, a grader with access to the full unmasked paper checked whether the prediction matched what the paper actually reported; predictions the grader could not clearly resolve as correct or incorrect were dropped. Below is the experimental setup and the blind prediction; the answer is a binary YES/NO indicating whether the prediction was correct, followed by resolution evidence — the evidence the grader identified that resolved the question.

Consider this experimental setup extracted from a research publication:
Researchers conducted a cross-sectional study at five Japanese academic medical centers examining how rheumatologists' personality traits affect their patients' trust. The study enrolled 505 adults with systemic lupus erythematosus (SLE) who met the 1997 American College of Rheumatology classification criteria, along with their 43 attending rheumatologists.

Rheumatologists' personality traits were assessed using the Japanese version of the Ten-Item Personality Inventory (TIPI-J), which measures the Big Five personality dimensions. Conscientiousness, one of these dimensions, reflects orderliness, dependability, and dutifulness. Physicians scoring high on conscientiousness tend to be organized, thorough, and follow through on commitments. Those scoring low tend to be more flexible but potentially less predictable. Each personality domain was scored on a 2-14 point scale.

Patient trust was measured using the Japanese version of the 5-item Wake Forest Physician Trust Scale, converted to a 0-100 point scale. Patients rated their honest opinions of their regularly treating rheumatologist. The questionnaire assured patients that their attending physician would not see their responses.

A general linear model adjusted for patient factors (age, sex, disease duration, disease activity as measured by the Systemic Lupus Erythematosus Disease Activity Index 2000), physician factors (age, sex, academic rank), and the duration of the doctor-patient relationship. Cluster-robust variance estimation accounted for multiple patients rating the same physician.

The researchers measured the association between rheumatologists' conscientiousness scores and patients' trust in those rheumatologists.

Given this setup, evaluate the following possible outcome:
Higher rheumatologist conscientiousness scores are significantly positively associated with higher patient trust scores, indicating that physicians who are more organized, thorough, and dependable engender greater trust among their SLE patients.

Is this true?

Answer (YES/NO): NO